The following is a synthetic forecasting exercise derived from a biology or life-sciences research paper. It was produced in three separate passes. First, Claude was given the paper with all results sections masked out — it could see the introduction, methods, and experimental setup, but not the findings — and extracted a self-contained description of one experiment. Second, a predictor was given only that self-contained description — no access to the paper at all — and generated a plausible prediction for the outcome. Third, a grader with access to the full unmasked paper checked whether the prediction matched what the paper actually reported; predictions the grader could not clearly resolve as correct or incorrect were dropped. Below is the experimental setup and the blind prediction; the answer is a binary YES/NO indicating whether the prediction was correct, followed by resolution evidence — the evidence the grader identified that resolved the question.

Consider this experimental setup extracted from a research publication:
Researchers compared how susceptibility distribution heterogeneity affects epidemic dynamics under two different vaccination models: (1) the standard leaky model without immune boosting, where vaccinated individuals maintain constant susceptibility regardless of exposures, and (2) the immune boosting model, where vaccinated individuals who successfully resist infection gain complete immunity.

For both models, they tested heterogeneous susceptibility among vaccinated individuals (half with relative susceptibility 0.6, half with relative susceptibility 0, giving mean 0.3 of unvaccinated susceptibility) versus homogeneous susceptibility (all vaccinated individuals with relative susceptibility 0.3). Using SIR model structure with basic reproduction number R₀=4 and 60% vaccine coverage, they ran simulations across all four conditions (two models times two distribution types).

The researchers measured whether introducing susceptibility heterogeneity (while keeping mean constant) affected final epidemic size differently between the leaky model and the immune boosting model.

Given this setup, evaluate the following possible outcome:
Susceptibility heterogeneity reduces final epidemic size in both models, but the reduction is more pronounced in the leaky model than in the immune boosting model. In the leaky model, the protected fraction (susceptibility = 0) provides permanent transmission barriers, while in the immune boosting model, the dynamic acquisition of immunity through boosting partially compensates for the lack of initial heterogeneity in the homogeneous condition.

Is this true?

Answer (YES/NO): NO